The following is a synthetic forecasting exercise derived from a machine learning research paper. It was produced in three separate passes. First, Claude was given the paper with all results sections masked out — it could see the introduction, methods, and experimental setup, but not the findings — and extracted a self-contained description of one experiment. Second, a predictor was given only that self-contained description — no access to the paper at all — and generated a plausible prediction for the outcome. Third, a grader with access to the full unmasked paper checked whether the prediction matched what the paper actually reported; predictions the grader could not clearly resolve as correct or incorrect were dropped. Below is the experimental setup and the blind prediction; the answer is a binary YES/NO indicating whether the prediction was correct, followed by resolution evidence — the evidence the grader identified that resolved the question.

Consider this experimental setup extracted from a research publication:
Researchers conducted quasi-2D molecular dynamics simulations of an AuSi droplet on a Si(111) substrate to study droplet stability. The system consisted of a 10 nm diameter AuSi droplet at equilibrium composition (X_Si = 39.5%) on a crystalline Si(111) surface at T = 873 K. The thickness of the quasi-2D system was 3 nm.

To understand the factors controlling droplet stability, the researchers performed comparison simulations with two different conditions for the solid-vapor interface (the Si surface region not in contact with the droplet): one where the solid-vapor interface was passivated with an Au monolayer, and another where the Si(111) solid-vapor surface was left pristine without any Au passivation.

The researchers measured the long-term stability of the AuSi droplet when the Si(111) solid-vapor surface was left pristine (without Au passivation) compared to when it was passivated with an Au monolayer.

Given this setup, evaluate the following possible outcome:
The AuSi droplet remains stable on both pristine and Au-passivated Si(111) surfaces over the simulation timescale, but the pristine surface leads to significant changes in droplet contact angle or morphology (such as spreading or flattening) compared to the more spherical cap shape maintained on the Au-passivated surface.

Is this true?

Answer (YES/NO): NO